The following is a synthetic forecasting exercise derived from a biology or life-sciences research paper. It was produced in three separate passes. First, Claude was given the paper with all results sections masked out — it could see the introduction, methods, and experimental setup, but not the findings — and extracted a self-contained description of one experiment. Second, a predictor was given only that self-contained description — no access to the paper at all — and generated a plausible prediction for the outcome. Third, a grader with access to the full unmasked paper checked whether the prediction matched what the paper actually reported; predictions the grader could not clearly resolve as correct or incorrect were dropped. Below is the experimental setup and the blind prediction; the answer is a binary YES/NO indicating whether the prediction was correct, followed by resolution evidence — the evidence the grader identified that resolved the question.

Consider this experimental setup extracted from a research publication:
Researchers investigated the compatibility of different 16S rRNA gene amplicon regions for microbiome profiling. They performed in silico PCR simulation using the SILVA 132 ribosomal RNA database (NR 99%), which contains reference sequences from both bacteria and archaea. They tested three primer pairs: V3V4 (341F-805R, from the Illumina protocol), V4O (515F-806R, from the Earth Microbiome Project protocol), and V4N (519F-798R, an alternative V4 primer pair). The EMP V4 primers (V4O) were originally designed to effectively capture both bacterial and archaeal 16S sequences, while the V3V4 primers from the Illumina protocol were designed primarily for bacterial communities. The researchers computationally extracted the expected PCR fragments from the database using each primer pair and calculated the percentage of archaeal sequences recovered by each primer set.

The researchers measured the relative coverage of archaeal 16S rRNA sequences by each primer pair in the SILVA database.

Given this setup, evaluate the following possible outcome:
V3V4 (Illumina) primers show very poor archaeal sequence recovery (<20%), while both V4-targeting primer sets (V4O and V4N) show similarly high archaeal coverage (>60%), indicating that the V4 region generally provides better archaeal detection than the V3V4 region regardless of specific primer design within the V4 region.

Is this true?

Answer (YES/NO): NO